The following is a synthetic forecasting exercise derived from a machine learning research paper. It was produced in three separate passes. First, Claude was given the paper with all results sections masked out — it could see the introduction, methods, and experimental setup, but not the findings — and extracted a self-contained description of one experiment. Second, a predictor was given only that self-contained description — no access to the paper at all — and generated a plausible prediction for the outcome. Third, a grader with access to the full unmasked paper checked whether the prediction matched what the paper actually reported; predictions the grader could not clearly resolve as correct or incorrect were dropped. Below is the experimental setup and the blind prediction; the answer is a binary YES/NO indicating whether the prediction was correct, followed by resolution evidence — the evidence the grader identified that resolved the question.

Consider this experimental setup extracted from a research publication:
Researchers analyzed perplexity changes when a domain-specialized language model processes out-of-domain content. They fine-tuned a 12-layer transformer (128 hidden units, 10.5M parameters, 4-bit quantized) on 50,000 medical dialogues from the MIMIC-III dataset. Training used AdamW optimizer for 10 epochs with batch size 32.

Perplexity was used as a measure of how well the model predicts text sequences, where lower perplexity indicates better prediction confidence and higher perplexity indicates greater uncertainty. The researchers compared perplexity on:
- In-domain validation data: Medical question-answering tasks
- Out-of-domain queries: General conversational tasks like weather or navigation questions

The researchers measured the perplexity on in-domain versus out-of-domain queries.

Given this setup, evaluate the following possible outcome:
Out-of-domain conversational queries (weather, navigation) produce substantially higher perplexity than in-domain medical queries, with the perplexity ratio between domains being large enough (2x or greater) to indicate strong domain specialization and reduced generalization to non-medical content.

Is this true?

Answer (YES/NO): YES